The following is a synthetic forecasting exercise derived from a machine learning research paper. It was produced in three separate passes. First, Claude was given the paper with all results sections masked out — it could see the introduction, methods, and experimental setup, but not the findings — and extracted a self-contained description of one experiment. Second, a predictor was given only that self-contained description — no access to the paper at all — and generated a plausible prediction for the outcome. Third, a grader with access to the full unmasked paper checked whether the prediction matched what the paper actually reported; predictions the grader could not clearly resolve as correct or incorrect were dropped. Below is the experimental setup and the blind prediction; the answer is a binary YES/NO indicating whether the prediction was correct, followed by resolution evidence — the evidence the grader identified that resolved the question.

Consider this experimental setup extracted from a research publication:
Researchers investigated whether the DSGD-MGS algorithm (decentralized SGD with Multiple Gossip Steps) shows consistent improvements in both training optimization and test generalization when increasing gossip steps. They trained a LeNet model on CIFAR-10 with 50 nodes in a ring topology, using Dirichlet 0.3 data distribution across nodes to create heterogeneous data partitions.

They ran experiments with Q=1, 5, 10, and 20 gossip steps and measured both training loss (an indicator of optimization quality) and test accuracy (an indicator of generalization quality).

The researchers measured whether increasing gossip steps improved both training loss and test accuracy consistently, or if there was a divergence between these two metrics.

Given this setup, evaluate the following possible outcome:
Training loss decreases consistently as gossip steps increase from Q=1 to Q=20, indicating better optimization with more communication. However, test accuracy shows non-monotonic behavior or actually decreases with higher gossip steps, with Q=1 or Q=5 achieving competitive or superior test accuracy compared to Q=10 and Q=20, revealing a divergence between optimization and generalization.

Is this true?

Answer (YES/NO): NO